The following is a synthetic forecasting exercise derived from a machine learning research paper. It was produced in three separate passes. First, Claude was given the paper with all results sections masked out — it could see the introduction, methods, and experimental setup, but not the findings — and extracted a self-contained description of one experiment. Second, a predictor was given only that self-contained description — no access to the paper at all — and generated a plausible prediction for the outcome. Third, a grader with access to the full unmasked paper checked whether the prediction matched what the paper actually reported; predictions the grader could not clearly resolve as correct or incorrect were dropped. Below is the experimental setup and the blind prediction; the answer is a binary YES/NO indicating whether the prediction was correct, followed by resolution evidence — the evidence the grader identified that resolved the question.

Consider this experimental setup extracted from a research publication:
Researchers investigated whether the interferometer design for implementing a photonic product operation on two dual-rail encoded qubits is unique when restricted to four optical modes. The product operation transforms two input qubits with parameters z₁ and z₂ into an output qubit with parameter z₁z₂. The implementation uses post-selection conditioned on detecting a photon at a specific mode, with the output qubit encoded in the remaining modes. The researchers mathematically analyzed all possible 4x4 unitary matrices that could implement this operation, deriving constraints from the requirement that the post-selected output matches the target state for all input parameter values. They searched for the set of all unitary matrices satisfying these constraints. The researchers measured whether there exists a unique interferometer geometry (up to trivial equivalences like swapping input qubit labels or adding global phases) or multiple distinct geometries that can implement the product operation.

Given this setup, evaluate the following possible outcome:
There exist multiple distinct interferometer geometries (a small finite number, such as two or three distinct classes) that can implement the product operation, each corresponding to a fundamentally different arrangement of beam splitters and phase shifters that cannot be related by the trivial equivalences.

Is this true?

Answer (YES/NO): NO